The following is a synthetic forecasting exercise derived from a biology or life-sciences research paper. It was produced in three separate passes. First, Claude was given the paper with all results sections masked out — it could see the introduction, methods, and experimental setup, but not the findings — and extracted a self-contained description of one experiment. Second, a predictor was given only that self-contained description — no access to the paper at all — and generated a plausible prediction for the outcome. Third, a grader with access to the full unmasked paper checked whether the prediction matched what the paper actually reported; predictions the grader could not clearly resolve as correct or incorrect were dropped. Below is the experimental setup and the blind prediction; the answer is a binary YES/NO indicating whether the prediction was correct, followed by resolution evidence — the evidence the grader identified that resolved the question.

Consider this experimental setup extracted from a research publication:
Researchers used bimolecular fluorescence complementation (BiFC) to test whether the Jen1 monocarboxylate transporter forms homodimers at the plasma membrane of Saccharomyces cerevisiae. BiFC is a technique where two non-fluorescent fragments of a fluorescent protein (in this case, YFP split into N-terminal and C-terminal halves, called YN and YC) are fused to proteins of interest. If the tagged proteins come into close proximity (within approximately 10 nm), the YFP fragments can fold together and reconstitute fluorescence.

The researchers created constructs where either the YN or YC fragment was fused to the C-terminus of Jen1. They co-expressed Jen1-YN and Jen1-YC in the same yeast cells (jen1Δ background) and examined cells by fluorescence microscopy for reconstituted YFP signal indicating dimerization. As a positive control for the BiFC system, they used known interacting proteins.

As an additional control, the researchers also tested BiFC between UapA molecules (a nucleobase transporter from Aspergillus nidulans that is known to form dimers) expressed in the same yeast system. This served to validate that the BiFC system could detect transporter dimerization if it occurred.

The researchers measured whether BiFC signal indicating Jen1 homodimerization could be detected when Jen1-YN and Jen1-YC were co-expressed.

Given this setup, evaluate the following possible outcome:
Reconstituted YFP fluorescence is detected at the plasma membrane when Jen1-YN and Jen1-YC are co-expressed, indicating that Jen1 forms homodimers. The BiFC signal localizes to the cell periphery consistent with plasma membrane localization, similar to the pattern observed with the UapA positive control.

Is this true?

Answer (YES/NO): NO